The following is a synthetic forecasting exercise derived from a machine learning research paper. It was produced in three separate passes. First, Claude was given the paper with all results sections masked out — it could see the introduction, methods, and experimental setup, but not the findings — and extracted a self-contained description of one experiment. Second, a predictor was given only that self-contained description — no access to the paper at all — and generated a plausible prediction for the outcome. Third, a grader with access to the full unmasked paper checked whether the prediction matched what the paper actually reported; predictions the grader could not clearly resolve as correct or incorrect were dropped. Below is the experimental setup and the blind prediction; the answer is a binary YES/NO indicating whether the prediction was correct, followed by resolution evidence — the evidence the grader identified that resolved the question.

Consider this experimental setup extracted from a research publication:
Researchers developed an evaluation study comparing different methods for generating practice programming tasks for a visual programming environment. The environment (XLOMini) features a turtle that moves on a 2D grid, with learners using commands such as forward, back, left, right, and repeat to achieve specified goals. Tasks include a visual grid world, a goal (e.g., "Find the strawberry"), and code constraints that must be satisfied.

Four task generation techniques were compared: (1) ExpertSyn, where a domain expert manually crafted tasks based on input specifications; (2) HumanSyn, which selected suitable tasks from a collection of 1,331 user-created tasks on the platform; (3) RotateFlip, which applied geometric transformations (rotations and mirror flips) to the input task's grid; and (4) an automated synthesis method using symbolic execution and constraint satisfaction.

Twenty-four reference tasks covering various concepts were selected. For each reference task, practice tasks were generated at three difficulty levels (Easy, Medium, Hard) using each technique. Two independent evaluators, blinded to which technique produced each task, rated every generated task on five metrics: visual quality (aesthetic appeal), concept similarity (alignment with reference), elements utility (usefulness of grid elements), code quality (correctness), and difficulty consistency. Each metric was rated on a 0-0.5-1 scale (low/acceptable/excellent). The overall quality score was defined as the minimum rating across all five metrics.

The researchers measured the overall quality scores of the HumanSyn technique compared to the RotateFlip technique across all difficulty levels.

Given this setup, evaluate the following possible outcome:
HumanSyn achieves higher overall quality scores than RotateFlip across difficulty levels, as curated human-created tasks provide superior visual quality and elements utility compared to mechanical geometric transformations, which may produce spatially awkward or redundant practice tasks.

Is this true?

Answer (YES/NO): NO